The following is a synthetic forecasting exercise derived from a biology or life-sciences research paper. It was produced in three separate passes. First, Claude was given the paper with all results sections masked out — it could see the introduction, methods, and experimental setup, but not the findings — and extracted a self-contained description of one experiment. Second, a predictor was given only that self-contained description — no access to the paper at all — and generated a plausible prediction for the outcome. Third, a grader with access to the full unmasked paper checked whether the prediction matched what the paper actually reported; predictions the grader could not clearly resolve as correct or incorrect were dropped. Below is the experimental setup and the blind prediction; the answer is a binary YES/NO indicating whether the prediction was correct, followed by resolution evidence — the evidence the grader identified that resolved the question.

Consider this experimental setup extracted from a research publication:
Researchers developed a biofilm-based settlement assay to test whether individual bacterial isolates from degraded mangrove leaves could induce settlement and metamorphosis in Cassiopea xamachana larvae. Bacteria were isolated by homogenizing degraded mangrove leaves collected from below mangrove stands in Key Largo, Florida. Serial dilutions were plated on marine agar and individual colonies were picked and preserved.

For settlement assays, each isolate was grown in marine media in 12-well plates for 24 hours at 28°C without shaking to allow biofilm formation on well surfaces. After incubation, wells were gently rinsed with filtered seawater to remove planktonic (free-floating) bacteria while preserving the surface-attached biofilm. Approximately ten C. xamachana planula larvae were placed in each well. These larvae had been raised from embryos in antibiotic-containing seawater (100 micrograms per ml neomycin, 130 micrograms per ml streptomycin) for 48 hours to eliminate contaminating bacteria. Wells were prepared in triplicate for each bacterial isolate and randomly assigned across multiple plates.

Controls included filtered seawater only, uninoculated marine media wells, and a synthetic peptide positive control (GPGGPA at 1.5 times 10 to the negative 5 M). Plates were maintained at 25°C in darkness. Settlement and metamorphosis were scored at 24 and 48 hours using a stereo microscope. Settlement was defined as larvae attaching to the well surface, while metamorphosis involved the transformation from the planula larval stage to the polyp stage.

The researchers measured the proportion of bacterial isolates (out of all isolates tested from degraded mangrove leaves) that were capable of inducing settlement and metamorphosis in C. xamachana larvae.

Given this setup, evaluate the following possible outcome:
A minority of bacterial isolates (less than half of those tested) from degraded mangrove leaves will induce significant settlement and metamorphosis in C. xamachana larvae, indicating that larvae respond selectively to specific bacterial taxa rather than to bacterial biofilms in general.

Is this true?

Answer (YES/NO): YES